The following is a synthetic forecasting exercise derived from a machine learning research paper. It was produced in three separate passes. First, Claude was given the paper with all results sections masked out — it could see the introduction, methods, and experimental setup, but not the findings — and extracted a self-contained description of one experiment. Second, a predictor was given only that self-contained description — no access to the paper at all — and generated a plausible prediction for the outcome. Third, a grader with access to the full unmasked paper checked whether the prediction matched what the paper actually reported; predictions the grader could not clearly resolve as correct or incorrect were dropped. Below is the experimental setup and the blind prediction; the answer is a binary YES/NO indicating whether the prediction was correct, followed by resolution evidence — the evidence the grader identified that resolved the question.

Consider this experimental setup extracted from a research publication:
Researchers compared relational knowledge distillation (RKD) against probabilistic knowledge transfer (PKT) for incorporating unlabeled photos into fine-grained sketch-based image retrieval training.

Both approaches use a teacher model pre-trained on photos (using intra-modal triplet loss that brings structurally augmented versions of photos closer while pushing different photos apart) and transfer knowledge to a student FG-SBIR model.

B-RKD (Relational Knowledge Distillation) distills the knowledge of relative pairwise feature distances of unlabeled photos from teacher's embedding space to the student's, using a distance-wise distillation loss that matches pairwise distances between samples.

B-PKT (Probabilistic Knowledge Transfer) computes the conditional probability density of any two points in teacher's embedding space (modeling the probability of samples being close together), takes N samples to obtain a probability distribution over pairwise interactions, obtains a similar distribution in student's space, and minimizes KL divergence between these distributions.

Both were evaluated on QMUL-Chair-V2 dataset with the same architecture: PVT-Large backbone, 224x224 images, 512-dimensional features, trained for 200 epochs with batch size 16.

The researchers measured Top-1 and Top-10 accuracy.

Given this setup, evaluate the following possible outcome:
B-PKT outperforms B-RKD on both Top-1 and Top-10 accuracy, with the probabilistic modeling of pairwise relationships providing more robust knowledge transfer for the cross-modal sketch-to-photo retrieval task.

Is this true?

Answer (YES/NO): YES